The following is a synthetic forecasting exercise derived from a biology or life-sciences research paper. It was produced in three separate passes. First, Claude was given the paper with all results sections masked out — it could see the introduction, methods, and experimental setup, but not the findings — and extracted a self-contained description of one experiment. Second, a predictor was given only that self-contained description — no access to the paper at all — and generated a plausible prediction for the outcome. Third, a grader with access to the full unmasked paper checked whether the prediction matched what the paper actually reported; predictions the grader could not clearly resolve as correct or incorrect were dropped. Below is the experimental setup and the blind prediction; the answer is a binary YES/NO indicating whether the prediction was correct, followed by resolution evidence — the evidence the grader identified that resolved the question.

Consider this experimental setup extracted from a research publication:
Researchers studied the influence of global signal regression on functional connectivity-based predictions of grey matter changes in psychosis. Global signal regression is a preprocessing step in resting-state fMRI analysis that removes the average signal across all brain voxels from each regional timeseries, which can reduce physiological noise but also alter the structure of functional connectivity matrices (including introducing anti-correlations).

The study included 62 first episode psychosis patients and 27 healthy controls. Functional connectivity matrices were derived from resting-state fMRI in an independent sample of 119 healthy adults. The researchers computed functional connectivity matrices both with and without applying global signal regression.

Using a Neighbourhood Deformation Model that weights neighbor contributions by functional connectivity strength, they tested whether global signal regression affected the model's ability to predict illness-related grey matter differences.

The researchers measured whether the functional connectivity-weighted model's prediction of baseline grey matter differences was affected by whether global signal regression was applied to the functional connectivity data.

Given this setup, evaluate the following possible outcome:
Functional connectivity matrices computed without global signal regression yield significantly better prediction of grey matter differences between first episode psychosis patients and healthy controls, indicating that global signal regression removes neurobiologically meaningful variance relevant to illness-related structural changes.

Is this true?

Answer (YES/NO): NO